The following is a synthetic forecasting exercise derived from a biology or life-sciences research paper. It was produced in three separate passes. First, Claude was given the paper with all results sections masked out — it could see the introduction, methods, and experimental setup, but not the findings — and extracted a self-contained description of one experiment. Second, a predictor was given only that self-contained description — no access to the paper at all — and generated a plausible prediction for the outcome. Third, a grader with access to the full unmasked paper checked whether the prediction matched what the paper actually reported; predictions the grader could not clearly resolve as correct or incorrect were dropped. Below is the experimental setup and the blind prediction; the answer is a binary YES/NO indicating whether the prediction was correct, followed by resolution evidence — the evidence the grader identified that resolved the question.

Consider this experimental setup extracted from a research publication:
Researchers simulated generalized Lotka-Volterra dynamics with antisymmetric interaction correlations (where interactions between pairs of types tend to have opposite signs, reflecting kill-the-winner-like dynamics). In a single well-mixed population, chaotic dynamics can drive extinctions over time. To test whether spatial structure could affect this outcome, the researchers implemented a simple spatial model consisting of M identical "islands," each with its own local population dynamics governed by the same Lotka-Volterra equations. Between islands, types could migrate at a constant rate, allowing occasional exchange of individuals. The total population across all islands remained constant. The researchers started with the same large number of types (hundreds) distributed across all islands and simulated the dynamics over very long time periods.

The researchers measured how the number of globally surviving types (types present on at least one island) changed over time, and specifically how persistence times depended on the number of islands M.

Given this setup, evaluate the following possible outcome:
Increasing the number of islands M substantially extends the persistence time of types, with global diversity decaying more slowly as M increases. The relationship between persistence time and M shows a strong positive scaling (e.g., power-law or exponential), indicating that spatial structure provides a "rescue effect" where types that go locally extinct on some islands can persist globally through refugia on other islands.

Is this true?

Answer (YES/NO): YES